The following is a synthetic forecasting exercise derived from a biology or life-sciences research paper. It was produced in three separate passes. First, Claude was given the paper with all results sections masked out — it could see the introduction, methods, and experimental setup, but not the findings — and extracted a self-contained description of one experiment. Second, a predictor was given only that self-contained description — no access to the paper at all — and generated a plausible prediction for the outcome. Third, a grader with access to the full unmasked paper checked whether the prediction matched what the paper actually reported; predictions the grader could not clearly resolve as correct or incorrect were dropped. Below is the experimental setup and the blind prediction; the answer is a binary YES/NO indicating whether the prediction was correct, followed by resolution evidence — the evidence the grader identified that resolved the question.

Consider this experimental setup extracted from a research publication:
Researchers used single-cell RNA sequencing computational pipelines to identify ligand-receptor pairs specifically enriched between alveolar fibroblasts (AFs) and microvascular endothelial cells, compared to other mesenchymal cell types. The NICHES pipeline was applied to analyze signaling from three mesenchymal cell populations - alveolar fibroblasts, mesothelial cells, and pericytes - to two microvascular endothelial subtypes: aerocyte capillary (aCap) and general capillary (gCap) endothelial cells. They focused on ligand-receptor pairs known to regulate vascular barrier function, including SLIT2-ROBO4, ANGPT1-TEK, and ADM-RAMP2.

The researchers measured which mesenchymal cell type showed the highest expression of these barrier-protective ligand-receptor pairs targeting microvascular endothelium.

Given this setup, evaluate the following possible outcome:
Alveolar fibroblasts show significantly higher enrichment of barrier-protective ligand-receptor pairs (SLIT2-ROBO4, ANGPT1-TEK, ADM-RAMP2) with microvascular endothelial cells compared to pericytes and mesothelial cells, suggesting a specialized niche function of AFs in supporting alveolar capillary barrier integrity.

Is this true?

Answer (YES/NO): YES